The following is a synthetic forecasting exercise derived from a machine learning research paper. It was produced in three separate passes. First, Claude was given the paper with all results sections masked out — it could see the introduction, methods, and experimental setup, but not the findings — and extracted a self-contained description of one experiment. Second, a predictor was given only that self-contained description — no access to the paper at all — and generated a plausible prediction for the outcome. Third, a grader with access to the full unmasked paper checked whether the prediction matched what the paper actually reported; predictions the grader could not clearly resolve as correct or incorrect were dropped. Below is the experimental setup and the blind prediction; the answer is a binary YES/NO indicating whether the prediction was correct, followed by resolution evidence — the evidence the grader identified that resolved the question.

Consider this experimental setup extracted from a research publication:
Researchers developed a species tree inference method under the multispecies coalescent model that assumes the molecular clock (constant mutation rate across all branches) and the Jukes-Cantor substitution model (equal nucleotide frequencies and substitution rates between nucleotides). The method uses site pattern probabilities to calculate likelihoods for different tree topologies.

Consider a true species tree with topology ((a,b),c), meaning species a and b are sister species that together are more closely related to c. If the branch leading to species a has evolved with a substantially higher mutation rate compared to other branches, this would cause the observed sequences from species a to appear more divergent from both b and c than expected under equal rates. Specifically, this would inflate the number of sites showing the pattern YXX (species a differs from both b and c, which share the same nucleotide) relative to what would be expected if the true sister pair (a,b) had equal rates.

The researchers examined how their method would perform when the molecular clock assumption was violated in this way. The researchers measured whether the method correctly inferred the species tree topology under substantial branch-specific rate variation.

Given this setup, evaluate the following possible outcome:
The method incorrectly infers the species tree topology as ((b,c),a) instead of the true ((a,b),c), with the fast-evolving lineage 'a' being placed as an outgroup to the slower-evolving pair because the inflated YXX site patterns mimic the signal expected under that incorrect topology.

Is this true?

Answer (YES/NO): YES